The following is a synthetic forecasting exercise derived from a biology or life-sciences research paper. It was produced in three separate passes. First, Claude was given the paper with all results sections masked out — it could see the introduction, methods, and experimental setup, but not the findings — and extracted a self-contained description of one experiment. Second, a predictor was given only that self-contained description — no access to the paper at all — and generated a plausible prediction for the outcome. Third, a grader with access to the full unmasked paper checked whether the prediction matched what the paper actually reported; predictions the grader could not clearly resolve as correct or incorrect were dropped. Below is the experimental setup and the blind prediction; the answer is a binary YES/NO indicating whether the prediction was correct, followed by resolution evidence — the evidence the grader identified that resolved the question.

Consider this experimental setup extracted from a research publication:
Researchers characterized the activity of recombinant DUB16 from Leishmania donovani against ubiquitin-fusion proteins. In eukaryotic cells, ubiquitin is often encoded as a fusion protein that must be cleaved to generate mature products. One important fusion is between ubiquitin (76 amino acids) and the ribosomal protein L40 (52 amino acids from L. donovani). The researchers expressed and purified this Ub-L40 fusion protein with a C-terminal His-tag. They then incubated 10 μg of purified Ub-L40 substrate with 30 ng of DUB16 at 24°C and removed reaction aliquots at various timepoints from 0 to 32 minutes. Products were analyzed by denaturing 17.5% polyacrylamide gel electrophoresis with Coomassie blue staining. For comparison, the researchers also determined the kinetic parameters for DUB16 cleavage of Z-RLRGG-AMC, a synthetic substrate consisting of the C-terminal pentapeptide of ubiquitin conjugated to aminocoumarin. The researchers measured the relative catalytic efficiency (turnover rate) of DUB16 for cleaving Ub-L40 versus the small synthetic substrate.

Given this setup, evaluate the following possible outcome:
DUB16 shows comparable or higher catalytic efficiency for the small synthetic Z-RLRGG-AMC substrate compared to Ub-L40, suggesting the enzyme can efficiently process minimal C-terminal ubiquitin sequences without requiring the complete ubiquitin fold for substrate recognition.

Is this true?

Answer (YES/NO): YES